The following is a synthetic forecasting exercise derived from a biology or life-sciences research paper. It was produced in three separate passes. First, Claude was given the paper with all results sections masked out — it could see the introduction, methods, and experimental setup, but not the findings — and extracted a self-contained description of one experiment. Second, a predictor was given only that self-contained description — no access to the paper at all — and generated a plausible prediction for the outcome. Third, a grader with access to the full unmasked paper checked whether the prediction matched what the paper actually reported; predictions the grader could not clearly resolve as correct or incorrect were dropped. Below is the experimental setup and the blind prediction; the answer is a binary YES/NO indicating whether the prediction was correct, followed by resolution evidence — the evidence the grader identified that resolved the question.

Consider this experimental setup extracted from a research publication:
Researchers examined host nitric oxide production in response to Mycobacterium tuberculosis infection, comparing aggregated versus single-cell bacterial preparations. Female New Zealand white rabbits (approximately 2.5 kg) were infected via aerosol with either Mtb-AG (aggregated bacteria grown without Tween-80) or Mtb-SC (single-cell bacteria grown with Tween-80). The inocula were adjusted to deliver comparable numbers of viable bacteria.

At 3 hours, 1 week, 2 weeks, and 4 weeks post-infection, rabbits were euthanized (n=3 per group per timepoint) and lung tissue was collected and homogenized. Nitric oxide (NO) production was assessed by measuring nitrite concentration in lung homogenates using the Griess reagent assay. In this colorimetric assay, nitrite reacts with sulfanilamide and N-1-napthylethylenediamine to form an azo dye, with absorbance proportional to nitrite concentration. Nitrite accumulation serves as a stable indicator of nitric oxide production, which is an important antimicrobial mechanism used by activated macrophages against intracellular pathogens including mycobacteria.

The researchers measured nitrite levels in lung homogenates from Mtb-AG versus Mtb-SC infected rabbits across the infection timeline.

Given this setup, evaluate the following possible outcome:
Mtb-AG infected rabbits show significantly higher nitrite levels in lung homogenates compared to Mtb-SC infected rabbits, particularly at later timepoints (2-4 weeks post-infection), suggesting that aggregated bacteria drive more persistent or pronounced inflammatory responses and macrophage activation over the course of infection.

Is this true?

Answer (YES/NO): NO